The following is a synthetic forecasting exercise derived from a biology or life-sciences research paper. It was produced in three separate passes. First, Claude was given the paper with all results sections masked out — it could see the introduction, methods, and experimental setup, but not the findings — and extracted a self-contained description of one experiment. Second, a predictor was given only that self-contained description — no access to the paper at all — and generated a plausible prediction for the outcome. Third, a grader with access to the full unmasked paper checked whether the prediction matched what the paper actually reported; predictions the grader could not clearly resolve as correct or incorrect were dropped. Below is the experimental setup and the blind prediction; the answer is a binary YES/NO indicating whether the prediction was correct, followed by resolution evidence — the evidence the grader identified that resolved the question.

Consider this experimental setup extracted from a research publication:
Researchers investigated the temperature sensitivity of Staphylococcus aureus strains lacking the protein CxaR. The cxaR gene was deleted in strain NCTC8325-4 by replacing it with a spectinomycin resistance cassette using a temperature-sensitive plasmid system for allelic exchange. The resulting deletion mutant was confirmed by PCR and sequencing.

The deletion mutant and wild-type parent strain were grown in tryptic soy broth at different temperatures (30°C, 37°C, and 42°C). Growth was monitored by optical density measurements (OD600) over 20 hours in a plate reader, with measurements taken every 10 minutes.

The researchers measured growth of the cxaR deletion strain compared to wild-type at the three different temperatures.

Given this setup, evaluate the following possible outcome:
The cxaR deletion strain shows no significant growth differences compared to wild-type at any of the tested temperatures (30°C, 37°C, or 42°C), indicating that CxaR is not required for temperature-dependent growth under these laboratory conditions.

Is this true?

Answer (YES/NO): NO